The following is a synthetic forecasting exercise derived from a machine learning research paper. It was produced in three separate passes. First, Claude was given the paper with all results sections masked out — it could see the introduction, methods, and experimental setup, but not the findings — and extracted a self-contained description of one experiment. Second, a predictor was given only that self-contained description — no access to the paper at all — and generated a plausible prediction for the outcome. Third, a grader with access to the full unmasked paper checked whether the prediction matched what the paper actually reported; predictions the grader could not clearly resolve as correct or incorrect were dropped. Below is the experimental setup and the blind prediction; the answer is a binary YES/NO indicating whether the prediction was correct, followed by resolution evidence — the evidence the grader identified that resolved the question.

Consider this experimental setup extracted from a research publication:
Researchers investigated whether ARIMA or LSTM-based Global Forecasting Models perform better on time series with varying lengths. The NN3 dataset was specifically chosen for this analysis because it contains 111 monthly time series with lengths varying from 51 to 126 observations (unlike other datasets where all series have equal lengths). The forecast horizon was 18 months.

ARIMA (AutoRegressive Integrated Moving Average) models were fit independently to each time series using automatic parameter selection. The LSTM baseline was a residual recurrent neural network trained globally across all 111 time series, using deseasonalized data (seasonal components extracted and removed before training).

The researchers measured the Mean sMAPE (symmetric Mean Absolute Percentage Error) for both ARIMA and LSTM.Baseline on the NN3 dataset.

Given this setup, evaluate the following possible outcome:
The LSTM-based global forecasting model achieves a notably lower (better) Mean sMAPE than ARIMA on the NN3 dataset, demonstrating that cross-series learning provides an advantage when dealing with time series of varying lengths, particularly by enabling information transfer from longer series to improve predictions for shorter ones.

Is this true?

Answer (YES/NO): NO